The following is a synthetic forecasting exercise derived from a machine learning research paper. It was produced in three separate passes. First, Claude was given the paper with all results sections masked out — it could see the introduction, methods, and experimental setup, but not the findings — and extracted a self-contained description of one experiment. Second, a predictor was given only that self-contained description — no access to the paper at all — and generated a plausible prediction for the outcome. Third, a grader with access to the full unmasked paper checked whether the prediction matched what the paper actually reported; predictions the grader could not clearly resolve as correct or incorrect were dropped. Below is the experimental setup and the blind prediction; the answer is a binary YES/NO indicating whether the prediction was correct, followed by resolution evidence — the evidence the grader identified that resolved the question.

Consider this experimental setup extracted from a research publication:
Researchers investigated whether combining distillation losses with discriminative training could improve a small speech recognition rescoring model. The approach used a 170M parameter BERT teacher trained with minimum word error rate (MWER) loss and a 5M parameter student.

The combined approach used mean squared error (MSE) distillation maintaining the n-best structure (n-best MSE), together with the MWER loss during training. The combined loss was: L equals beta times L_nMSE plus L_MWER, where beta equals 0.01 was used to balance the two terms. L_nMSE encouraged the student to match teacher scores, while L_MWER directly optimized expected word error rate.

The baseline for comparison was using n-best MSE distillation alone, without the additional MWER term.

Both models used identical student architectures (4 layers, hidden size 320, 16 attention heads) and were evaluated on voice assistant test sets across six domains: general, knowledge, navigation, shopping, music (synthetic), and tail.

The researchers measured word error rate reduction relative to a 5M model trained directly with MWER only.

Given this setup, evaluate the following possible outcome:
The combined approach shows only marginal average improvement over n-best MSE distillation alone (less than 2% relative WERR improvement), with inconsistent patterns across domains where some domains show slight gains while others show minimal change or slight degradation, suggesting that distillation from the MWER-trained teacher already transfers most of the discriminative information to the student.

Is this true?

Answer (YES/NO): NO